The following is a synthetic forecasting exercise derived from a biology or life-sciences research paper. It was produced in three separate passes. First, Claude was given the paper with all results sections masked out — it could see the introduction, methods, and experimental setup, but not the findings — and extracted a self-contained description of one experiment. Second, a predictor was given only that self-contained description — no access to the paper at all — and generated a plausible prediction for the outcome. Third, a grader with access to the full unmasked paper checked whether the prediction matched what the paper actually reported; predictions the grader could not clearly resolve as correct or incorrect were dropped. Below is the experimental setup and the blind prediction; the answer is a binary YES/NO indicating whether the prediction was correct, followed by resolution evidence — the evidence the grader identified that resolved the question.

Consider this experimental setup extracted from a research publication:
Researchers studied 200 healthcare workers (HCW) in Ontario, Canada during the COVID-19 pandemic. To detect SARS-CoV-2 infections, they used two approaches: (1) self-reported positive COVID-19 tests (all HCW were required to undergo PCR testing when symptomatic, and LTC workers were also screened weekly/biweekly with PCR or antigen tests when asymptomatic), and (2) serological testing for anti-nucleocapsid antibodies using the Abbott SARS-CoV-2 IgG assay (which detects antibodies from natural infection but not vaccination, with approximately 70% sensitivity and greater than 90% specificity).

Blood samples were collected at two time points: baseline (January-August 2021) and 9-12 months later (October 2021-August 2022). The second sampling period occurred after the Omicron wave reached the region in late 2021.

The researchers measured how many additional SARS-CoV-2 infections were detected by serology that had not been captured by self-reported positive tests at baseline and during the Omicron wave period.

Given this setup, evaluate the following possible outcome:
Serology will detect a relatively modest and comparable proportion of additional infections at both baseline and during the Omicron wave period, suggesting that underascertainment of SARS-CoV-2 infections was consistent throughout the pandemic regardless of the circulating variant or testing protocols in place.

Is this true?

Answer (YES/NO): YES